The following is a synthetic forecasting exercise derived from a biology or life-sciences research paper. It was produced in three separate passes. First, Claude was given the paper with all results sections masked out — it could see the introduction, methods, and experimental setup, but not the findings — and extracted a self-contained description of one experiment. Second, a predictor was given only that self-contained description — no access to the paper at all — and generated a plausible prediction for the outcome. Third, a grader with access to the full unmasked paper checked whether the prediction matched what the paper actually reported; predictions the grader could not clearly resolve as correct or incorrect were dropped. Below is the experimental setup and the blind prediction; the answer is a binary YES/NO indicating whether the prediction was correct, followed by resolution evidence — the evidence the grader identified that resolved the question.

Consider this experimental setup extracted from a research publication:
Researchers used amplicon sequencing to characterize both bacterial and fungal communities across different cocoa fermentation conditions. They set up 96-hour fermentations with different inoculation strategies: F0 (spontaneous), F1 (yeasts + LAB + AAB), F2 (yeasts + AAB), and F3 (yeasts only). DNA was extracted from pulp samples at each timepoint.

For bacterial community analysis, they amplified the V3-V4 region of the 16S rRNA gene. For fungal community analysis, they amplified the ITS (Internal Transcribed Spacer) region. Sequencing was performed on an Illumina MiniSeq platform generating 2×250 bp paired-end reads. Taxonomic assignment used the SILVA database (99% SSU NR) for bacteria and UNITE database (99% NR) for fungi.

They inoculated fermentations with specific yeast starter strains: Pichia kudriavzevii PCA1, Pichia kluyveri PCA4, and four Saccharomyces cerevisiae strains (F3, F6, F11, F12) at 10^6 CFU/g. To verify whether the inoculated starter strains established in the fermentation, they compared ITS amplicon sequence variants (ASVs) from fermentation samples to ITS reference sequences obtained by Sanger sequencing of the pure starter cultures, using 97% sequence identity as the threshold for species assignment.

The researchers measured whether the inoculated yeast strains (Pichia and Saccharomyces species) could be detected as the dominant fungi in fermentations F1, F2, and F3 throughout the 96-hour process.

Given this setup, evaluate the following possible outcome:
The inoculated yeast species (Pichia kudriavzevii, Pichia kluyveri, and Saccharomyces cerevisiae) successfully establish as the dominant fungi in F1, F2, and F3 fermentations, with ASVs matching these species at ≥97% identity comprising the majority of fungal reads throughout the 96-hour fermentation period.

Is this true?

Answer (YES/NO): NO